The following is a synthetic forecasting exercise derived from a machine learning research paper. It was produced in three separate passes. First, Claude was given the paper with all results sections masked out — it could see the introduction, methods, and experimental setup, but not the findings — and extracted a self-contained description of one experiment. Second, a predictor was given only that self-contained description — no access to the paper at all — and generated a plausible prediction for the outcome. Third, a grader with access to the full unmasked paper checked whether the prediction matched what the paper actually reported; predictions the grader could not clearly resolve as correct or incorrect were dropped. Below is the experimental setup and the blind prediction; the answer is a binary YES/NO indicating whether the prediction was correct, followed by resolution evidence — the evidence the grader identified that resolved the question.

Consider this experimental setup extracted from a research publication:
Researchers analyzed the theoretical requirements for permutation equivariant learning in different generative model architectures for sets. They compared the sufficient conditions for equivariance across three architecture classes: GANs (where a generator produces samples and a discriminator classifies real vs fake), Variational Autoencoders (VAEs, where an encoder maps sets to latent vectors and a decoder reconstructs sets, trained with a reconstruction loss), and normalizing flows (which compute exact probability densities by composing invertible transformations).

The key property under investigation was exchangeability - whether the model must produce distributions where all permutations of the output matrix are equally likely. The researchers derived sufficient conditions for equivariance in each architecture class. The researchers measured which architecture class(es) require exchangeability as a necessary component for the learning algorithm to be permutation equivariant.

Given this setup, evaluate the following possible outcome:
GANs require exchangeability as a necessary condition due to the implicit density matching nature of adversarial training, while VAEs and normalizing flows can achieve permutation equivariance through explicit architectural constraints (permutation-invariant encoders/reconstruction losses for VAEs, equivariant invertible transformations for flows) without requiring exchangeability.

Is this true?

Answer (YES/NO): NO